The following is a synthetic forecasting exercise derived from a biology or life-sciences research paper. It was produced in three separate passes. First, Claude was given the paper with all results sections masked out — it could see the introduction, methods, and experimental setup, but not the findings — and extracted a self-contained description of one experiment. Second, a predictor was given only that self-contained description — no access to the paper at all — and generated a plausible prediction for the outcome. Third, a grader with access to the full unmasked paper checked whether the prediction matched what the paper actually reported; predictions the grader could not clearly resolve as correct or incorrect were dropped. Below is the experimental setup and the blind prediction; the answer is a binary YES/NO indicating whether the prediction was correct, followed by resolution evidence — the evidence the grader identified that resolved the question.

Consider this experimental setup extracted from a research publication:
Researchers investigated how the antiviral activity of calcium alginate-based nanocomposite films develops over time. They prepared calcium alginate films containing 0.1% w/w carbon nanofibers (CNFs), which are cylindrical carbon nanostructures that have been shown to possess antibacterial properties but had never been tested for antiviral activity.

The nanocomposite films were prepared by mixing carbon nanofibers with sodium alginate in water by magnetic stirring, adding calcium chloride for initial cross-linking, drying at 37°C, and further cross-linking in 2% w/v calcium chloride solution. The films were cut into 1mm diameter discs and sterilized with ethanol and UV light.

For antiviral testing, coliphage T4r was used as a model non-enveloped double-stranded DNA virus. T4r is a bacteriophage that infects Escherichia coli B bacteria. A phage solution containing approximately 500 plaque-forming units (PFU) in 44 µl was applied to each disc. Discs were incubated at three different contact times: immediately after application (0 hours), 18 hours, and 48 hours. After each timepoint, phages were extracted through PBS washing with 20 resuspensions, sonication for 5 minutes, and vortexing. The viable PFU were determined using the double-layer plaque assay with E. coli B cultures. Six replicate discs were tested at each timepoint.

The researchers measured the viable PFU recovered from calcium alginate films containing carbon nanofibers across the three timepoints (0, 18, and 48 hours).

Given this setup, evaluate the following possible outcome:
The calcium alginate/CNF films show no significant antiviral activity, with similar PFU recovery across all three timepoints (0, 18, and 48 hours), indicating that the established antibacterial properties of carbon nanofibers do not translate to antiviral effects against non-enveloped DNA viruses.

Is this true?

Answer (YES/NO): NO